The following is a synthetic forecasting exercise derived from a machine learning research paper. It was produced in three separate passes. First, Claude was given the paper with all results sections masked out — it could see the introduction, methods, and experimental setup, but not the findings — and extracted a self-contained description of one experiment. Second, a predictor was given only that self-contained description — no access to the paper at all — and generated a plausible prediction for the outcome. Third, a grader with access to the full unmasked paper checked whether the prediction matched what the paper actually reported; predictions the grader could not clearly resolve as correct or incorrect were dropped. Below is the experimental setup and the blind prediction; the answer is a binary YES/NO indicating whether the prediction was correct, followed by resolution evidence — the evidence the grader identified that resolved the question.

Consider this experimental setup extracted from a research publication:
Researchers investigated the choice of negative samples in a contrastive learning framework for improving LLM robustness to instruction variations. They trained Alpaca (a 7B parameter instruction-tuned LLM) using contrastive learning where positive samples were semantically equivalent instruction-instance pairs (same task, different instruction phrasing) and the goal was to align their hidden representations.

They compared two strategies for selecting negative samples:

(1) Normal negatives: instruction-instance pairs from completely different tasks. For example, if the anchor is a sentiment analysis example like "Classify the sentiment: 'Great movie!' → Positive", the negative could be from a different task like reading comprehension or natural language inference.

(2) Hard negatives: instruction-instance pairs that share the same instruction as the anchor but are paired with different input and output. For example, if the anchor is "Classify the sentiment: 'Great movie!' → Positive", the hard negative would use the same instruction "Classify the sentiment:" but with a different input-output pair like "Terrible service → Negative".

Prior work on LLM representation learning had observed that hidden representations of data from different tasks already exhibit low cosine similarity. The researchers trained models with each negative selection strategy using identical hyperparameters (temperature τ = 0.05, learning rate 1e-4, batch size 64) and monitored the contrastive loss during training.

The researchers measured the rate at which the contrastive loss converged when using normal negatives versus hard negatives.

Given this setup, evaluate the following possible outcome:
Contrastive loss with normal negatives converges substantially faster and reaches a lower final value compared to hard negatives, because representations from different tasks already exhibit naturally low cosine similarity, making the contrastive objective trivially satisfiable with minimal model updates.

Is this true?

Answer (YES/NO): NO